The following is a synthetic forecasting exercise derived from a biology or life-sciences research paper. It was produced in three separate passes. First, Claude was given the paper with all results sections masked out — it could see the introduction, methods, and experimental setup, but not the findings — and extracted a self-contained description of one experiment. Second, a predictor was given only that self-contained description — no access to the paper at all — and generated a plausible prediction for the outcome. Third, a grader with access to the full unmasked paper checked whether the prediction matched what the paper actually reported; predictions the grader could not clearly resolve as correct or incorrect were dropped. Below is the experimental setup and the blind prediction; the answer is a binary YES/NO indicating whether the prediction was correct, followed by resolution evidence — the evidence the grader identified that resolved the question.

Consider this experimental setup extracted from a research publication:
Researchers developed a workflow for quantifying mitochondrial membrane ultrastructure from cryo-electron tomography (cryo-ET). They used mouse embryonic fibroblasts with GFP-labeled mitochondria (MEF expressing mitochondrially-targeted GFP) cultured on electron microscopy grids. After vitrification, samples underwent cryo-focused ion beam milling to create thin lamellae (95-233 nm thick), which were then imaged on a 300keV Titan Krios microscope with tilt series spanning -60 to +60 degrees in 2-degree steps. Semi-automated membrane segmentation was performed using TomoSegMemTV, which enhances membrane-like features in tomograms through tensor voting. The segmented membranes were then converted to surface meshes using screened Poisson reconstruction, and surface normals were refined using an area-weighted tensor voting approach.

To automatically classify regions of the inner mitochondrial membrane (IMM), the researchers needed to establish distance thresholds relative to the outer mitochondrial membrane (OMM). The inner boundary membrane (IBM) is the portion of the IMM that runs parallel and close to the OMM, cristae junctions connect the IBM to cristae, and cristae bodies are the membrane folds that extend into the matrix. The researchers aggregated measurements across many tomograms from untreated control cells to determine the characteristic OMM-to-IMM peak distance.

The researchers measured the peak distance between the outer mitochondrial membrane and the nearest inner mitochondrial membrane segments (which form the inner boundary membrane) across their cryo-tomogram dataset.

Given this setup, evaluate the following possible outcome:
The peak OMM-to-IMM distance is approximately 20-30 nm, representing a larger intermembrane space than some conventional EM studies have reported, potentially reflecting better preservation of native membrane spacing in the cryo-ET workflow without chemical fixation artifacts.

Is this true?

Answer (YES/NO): NO